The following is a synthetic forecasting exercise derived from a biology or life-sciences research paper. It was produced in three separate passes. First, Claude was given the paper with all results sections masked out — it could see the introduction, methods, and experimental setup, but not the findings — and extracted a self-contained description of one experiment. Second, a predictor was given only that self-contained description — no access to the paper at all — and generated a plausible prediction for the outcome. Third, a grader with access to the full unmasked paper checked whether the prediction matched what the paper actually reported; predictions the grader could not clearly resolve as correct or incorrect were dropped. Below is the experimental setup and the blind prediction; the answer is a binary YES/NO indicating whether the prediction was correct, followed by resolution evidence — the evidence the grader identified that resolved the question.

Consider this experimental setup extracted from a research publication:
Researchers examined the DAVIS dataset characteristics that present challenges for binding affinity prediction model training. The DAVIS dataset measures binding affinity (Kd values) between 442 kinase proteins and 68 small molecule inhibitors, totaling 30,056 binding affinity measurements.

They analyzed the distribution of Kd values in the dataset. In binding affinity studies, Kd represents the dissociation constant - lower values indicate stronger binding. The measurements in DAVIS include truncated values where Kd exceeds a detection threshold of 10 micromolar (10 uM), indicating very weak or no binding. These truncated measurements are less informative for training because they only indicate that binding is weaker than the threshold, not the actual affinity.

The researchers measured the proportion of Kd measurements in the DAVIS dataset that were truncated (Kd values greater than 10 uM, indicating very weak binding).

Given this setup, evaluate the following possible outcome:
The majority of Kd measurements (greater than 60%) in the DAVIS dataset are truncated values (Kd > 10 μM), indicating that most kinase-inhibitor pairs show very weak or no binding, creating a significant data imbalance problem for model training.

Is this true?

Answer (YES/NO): YES